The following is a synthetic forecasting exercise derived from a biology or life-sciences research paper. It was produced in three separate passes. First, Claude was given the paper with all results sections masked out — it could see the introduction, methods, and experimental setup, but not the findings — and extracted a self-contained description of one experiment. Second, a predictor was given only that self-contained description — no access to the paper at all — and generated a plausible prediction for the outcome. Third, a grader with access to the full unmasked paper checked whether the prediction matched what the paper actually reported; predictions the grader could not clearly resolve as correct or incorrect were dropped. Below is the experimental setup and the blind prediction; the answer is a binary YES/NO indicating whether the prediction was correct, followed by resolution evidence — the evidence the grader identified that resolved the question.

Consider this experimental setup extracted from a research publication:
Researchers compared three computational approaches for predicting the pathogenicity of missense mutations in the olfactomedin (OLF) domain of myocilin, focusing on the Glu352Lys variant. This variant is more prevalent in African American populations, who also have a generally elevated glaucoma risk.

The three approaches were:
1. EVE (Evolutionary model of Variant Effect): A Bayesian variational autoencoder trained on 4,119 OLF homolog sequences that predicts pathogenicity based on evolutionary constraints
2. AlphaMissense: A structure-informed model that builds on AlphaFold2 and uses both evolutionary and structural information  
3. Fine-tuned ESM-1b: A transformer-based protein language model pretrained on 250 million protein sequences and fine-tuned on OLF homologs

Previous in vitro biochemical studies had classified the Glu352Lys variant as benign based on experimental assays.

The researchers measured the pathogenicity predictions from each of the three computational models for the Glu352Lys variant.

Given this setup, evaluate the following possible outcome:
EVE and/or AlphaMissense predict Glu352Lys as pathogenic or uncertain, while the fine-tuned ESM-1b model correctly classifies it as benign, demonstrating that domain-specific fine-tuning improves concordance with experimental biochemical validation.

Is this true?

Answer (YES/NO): NO